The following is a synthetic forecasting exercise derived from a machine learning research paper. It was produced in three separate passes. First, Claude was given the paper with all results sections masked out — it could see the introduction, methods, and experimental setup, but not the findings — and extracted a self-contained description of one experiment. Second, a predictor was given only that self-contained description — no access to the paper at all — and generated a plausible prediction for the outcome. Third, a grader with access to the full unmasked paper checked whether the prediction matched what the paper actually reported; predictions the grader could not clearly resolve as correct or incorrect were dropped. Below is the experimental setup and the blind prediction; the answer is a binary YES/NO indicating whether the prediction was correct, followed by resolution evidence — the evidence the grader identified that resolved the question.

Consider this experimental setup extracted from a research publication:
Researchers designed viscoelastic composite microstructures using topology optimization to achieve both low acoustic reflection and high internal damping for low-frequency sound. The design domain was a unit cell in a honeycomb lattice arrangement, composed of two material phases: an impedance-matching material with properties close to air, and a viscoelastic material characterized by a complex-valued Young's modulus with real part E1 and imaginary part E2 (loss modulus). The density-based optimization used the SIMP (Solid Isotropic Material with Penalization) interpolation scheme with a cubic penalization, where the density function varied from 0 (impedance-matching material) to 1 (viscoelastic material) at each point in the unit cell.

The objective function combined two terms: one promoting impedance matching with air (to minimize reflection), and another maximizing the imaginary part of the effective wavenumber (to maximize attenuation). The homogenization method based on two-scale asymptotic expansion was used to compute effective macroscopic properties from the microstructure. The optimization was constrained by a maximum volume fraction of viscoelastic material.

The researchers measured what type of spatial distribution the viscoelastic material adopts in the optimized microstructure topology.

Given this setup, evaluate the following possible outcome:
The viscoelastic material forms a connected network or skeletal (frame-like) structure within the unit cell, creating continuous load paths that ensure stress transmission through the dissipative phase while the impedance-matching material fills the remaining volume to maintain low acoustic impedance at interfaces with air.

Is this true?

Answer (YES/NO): YES